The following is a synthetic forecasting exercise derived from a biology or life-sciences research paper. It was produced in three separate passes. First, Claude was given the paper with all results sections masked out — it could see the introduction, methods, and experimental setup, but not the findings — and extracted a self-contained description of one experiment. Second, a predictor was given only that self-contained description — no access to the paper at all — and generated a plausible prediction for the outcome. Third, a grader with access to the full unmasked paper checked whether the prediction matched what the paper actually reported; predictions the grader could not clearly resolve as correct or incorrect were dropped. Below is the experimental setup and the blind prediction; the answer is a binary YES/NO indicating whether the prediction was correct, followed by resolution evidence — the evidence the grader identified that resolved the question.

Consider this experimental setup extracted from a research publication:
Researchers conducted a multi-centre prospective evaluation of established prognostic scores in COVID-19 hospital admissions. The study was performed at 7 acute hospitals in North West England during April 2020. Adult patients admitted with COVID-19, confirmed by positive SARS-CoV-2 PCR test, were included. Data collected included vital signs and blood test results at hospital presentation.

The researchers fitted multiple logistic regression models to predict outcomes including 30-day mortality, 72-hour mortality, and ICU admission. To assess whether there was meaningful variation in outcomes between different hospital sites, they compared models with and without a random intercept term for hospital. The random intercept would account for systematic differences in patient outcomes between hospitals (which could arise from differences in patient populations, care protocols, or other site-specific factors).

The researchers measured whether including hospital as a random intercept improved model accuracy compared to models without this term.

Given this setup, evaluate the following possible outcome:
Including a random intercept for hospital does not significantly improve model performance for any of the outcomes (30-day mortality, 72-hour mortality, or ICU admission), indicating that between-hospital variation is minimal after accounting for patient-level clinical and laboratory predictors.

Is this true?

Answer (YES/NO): YES